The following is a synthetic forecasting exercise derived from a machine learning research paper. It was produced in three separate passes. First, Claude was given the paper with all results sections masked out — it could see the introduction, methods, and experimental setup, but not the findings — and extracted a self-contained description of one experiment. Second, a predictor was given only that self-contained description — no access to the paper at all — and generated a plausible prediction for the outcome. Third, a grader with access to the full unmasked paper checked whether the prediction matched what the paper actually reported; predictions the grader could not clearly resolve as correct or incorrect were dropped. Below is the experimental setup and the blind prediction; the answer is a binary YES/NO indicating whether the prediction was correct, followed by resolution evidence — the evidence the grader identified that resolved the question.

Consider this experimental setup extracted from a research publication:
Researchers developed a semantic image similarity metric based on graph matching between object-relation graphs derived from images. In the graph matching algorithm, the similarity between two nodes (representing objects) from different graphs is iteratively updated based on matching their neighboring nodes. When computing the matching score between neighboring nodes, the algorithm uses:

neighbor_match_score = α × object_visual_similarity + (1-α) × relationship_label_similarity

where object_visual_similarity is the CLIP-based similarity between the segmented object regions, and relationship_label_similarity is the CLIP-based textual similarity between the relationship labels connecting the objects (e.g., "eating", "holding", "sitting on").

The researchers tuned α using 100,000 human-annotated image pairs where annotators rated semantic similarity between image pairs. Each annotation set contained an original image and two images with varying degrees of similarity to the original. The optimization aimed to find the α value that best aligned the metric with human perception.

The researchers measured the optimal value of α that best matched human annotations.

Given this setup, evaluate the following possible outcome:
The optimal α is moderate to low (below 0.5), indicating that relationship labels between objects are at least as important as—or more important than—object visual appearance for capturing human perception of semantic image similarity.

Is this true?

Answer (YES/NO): NO